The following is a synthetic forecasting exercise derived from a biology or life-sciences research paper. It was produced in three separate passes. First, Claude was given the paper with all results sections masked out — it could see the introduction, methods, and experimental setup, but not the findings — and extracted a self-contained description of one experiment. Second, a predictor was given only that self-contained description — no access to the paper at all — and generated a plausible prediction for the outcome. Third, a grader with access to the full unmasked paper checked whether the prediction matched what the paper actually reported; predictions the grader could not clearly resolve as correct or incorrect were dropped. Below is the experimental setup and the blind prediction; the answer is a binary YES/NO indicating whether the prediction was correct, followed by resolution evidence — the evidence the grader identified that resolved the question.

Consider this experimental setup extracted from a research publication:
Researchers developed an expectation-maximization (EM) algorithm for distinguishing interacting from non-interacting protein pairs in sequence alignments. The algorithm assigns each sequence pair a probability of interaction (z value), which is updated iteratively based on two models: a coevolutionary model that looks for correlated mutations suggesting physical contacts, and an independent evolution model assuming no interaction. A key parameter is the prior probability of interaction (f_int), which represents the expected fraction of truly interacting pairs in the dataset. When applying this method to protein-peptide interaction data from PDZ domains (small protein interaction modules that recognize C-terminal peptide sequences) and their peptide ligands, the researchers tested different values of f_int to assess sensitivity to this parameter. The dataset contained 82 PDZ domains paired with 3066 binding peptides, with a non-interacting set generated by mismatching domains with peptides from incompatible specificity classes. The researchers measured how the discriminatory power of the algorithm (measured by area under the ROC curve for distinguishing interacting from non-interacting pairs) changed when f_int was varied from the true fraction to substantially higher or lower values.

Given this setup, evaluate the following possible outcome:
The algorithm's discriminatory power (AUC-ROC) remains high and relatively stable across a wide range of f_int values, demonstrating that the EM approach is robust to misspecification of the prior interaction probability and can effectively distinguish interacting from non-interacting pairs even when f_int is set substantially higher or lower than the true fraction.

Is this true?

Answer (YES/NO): YES